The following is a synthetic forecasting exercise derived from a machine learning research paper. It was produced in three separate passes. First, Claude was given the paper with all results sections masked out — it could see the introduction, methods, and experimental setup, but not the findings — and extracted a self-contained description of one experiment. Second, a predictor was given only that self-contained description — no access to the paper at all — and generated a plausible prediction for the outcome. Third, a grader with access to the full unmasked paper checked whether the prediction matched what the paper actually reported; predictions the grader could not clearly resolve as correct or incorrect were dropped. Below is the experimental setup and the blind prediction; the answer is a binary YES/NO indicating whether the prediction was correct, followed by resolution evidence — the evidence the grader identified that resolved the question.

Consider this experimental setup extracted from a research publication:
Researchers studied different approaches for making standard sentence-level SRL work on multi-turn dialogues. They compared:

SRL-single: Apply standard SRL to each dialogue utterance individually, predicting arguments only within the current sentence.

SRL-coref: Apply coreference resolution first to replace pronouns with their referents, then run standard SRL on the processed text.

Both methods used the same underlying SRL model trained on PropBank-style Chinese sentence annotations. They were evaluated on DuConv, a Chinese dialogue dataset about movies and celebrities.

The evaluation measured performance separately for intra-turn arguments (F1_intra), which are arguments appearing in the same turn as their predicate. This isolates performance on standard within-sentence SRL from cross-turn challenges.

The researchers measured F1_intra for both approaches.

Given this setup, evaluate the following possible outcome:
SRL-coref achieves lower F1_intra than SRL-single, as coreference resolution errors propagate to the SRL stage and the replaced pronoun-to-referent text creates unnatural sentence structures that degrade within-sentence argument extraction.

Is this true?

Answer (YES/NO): YES